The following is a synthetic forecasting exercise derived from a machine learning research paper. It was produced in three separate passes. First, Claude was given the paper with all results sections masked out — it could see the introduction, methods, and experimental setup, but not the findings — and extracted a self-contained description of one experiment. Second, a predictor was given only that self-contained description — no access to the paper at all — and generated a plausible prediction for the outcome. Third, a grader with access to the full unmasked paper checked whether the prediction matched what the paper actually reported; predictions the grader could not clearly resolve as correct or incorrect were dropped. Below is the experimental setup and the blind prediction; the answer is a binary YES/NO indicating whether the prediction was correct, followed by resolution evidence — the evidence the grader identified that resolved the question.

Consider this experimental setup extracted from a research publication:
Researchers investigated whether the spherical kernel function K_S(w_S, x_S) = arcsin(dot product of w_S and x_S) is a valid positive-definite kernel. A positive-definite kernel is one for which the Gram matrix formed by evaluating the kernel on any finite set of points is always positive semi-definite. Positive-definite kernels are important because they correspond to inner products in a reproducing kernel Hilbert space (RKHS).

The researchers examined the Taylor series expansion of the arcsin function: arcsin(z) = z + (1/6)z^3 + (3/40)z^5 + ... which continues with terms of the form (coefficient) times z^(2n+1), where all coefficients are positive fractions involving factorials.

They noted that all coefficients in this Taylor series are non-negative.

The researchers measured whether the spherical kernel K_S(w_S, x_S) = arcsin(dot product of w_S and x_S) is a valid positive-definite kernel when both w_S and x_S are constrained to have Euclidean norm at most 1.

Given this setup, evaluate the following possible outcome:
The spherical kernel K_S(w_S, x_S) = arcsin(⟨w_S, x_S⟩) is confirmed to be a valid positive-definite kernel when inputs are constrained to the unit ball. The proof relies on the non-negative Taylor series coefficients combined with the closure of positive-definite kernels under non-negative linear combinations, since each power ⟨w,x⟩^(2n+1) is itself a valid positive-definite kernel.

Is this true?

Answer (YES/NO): YES